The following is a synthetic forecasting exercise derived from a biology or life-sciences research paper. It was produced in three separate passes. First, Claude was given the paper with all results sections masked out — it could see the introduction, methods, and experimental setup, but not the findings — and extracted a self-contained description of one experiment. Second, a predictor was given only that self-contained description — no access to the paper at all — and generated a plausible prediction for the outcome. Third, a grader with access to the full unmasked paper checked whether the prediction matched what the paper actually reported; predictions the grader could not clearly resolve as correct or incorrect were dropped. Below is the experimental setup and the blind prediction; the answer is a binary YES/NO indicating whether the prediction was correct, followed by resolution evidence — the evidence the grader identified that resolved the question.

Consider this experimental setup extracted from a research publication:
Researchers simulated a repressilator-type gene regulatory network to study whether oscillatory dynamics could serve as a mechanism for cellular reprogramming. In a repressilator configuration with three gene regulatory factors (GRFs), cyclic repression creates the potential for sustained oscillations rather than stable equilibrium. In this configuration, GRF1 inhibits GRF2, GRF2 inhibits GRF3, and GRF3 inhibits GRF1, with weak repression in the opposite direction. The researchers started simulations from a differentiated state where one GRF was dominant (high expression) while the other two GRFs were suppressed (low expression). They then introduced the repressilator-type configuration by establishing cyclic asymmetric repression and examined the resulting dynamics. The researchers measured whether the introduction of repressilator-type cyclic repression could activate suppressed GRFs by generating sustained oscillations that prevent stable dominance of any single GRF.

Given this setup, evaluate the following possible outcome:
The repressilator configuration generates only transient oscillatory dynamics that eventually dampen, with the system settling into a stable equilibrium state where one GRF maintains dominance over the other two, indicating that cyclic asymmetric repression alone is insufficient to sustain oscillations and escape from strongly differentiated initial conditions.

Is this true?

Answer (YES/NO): NO